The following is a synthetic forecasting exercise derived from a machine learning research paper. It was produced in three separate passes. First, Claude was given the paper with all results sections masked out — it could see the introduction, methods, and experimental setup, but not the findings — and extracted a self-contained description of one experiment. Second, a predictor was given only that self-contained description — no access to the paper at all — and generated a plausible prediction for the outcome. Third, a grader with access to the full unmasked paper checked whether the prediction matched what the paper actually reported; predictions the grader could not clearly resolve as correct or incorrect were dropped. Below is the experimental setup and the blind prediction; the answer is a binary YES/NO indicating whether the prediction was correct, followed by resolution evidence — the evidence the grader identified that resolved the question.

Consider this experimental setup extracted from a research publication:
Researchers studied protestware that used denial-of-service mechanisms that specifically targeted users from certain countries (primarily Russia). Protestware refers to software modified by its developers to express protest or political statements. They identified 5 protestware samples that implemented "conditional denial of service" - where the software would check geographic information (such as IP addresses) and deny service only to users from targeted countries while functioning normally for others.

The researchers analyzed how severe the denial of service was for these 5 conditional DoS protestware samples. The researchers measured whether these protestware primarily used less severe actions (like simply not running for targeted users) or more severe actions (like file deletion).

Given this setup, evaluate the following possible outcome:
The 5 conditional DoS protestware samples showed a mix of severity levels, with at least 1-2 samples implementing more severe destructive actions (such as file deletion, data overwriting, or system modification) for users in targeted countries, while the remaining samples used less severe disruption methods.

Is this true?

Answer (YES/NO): YES